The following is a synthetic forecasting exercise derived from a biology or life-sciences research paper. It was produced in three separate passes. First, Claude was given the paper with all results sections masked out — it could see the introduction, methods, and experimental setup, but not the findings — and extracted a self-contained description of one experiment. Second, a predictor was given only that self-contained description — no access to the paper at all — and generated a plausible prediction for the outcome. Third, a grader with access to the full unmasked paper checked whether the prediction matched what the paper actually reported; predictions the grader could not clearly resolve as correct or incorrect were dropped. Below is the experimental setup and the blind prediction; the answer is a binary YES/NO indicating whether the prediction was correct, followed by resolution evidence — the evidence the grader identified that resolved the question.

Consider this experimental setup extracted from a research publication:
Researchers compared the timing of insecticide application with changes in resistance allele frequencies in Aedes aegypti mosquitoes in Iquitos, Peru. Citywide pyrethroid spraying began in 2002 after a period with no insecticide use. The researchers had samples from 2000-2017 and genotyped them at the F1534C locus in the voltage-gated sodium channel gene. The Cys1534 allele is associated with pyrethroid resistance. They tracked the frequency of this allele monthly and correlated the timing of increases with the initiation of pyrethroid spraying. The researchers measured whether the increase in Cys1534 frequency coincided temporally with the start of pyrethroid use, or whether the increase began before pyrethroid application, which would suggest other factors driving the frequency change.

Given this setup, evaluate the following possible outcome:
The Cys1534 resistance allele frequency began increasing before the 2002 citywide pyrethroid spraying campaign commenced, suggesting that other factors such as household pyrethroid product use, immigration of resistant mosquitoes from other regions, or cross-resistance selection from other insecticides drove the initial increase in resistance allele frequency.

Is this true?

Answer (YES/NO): NO